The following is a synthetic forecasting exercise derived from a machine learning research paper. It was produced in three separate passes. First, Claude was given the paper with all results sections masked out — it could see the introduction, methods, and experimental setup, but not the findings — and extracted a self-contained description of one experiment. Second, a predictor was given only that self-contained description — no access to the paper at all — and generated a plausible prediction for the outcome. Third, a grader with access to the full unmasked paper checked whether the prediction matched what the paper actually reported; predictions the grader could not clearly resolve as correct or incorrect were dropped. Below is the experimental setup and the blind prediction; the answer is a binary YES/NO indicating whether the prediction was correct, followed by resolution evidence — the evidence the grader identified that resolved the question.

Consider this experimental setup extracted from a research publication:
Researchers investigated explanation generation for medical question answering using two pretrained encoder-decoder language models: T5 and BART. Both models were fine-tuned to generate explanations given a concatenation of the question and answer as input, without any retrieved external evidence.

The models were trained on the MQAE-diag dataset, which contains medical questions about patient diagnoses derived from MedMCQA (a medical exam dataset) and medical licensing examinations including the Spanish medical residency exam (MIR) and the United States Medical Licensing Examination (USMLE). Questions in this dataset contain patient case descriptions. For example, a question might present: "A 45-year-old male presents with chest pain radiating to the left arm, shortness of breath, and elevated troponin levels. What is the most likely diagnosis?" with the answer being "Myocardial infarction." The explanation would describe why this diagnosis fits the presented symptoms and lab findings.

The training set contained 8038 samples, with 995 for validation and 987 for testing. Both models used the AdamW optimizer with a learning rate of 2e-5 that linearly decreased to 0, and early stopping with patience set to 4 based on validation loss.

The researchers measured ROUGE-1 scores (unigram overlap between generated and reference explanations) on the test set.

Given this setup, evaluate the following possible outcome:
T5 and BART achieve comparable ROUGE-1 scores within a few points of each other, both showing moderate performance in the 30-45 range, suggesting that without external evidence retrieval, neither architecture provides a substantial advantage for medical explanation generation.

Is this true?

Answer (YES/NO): NO